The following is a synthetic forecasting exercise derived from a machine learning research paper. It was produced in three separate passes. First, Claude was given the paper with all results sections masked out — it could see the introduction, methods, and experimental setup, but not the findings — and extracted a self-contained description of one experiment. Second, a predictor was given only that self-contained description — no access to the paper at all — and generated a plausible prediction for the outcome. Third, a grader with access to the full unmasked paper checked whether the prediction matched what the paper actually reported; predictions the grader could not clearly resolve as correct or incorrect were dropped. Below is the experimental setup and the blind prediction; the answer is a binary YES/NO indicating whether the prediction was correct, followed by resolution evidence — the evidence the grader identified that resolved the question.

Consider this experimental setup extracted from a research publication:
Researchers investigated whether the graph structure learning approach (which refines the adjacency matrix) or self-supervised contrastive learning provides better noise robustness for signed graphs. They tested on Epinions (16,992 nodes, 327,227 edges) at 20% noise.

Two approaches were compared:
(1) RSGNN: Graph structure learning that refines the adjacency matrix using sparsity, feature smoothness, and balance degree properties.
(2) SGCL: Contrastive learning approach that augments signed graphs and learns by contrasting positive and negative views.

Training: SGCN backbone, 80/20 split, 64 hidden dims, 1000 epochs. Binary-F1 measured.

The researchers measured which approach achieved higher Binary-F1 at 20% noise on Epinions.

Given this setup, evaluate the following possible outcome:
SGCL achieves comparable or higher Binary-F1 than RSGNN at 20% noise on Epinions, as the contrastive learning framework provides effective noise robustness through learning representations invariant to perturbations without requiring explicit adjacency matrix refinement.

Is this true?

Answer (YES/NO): NO